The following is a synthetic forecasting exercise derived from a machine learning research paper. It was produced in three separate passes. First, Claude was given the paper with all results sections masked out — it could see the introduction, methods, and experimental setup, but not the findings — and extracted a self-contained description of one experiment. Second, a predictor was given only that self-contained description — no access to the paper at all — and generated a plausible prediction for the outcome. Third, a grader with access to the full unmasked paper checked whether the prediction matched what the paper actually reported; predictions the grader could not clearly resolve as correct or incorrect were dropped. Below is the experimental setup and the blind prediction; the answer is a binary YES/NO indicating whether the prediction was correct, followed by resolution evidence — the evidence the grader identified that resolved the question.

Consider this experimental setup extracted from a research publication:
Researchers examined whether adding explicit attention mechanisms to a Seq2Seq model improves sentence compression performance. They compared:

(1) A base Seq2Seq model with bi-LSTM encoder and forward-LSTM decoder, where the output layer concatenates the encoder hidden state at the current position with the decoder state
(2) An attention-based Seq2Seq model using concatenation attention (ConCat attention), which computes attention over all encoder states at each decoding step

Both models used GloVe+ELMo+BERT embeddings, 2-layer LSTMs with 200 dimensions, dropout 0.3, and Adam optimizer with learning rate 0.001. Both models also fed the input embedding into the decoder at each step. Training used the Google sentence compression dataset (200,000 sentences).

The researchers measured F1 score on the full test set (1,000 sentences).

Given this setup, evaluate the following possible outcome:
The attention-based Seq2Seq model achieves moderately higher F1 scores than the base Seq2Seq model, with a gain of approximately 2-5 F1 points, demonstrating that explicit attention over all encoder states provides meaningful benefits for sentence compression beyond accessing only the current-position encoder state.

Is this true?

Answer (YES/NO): NO